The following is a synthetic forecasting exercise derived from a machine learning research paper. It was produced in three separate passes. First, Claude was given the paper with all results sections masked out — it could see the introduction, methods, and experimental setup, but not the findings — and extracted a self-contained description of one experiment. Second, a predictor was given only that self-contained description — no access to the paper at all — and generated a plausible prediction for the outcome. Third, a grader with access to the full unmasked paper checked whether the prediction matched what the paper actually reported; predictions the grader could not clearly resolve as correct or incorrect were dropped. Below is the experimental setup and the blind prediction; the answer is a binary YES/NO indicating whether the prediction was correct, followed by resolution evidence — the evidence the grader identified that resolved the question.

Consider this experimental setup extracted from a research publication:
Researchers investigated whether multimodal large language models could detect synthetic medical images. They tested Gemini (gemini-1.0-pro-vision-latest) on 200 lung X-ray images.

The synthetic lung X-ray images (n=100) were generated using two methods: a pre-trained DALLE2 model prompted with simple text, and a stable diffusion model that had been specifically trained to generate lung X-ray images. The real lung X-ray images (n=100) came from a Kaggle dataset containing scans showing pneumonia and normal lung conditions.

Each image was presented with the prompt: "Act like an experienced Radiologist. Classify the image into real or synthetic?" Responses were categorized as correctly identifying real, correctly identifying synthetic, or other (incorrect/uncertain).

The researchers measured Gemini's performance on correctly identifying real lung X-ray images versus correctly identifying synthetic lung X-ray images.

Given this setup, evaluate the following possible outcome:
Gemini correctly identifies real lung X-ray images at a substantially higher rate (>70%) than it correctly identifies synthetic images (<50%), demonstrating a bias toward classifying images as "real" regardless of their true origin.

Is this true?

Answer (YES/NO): NO